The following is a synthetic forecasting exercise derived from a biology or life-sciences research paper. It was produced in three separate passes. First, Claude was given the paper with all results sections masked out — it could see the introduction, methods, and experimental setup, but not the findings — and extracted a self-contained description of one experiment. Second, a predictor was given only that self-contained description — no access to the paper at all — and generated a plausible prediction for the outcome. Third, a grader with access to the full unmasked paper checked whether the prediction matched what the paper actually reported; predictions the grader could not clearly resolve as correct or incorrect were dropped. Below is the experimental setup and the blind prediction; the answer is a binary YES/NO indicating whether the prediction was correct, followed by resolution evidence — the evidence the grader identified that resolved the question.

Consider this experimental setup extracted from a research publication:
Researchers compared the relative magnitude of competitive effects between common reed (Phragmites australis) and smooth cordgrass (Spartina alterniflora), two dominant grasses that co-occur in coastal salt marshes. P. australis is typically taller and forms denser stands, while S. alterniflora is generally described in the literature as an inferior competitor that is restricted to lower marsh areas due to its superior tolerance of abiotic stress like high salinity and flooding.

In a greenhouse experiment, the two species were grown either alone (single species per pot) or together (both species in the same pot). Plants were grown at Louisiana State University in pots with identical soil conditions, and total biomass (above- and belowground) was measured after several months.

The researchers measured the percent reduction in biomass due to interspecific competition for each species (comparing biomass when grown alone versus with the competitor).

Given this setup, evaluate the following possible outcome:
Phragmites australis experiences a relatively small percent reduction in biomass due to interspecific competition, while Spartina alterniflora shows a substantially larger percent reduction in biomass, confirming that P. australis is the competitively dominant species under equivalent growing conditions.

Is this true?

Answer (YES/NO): YES